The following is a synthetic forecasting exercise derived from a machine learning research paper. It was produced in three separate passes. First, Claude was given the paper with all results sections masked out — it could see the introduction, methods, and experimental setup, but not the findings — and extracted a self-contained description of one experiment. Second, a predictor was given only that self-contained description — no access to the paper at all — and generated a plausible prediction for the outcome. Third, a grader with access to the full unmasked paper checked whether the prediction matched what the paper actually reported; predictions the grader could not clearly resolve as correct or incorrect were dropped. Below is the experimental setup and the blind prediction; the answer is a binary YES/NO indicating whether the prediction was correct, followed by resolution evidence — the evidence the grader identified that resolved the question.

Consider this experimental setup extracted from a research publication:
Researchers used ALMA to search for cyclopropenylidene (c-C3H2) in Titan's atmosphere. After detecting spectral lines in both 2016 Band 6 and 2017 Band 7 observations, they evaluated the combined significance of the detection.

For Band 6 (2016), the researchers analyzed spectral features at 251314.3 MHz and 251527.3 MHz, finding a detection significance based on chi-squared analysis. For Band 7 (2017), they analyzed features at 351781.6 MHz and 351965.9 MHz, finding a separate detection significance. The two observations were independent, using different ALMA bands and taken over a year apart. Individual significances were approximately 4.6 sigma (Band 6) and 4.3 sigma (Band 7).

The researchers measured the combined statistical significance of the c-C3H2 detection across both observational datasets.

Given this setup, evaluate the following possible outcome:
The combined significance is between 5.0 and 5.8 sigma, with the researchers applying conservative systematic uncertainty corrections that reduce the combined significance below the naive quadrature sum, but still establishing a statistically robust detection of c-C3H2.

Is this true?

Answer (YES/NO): NO